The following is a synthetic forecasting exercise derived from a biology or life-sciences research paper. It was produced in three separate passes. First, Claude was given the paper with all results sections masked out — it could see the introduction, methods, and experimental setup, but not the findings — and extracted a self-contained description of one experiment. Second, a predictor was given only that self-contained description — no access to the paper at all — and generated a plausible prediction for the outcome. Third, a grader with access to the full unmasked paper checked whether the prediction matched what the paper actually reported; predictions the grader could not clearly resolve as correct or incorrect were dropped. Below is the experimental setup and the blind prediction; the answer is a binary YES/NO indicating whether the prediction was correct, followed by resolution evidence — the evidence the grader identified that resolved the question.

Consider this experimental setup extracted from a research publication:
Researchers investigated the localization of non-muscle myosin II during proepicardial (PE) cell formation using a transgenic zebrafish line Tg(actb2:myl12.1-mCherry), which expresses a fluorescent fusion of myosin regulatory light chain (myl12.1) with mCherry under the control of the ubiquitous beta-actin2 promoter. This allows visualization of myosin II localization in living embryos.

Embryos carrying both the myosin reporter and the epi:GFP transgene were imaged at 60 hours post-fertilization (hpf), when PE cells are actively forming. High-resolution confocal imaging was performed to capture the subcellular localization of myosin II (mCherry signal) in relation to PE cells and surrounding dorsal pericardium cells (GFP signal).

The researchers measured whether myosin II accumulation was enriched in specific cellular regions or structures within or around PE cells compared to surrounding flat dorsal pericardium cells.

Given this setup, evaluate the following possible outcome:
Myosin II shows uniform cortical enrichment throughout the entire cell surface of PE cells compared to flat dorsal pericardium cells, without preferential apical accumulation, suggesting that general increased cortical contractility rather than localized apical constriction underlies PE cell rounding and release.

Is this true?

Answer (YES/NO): NO